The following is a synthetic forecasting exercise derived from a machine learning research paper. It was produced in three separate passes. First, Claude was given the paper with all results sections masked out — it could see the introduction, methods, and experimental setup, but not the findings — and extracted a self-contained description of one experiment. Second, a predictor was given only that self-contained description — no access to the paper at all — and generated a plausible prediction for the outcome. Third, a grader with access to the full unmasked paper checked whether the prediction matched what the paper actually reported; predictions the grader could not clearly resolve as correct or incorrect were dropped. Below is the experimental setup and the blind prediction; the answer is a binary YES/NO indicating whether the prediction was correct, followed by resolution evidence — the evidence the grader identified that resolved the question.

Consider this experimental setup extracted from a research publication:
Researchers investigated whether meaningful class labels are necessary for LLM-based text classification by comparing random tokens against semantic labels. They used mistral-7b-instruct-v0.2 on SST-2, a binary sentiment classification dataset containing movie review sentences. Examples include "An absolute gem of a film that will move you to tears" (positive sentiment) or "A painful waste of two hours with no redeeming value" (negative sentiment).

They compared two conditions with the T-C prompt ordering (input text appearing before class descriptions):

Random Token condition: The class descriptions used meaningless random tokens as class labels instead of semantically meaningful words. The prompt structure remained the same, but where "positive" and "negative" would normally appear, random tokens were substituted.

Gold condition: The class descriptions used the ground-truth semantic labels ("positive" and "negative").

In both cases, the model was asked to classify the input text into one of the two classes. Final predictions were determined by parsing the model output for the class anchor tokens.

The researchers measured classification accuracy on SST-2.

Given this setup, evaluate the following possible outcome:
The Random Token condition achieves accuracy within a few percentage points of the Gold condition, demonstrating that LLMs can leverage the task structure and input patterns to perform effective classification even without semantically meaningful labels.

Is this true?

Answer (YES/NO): NO